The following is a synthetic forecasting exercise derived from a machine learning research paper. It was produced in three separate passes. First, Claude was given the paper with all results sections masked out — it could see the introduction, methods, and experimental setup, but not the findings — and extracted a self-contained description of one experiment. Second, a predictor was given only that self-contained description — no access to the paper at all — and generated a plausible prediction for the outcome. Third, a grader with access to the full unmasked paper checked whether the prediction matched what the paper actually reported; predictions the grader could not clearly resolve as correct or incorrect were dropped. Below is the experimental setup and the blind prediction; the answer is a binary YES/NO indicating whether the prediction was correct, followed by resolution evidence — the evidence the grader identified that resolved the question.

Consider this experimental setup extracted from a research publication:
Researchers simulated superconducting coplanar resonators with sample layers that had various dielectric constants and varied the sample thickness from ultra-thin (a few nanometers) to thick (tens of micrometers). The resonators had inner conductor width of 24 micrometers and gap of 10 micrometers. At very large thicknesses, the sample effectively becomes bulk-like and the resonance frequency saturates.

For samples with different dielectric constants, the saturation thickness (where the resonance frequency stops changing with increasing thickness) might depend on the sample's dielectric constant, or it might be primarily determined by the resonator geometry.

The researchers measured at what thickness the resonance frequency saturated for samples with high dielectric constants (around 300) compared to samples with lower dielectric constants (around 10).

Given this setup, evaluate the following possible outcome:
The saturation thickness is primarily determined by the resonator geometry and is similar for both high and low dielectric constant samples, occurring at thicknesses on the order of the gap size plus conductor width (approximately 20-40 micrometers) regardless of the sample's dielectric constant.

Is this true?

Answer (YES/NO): NO